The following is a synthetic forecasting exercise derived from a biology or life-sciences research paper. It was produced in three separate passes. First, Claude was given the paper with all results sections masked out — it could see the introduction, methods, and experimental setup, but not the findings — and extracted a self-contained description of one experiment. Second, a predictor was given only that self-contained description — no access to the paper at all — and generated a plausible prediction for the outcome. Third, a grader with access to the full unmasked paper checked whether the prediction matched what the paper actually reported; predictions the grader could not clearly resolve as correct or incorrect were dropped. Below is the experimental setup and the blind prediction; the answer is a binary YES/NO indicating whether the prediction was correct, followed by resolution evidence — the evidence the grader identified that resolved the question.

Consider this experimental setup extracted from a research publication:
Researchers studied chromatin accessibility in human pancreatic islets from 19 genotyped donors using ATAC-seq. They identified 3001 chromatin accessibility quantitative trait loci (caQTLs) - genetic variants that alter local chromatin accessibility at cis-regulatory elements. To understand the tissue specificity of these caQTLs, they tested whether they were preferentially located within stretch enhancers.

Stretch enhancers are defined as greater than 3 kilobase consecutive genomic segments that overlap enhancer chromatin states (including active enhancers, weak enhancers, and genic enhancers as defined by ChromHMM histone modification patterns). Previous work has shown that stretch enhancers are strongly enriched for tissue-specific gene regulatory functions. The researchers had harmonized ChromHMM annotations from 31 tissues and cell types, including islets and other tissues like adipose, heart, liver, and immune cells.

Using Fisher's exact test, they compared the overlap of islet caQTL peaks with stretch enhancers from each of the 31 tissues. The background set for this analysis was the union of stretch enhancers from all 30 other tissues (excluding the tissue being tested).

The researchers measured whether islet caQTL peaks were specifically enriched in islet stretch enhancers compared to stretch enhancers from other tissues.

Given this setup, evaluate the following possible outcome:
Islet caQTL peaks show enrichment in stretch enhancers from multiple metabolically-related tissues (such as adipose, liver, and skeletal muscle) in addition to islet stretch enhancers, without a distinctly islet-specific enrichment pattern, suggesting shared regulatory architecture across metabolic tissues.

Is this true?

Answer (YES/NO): NO